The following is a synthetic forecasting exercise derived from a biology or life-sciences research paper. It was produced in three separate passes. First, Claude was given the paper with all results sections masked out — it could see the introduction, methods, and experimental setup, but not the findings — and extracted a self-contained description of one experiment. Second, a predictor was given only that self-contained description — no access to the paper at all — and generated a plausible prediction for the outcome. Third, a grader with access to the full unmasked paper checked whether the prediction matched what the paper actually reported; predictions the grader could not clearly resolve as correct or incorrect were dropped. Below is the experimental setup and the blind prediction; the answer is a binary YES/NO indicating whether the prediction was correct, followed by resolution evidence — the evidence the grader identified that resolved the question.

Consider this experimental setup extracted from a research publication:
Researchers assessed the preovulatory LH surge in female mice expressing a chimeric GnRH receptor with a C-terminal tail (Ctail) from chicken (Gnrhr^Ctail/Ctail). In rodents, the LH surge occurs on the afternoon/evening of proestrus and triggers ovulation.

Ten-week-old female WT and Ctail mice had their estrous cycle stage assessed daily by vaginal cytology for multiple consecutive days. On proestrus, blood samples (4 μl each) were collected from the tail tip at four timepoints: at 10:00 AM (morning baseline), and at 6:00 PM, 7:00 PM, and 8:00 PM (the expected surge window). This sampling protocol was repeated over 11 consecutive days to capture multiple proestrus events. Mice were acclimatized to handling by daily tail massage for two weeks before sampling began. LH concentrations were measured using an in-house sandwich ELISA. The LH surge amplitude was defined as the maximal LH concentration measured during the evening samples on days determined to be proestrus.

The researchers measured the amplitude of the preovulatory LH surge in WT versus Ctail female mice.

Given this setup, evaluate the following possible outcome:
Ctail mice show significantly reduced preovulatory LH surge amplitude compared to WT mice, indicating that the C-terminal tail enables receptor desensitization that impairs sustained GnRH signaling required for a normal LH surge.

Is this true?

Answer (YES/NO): YES